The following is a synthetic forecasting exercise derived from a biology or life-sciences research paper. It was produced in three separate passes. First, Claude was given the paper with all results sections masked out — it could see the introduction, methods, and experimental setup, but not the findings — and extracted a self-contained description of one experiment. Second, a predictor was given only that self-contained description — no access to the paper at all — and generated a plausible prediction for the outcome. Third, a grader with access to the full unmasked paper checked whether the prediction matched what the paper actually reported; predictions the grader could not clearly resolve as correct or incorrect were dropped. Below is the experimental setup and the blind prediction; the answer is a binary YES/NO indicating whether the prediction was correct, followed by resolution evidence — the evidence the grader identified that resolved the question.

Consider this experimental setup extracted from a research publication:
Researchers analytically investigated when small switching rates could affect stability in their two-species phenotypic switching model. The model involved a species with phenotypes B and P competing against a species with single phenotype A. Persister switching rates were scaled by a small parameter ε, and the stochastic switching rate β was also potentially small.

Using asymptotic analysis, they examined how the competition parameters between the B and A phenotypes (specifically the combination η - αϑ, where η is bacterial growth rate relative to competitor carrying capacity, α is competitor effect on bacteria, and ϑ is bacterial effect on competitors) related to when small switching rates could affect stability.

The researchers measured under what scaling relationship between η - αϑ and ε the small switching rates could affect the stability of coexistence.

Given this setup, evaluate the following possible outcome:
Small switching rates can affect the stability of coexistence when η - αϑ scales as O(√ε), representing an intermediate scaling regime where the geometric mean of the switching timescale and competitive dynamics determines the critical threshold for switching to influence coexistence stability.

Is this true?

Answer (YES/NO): NO